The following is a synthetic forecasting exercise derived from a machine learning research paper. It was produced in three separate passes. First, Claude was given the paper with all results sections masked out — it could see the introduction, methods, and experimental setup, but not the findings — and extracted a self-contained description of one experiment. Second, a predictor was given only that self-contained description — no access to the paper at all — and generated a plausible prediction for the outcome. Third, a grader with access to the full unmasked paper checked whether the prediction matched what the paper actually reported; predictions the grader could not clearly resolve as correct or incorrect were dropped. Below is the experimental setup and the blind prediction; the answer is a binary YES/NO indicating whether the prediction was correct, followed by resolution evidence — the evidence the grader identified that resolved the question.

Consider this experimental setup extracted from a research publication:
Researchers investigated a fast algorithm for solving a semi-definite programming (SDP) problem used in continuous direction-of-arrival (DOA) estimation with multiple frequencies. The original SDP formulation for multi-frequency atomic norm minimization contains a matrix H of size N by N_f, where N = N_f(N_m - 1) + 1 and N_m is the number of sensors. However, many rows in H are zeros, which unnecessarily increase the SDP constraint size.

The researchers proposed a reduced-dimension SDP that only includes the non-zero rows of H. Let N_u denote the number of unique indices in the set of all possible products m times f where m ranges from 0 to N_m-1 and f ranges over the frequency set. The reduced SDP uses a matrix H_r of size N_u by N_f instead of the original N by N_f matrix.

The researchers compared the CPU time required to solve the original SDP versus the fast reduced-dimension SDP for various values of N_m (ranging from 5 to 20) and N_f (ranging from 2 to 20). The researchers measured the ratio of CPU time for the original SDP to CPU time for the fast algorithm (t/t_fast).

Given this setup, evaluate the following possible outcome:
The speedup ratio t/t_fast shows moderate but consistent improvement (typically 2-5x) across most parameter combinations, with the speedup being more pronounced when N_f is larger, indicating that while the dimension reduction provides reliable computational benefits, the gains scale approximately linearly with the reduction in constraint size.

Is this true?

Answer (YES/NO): NO